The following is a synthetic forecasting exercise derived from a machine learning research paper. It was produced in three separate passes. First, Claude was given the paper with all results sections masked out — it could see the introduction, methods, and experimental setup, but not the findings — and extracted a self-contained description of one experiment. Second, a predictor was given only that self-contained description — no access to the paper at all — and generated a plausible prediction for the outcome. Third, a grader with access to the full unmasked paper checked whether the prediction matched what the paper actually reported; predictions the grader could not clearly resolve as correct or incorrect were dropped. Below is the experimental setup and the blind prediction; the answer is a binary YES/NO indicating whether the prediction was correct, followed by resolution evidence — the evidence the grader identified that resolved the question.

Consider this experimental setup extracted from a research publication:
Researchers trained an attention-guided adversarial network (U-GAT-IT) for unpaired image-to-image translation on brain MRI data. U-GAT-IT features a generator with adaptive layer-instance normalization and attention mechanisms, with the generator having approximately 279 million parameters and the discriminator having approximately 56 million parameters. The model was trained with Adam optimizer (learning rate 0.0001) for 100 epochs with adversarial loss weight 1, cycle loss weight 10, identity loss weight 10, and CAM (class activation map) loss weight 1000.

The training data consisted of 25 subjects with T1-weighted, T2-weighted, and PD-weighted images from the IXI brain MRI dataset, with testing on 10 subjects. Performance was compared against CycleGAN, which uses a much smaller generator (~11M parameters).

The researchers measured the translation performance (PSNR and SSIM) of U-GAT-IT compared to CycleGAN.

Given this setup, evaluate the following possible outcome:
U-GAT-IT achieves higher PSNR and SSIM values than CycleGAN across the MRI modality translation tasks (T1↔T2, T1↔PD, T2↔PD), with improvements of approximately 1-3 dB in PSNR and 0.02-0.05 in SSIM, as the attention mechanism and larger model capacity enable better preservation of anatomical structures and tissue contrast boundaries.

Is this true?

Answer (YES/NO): NO